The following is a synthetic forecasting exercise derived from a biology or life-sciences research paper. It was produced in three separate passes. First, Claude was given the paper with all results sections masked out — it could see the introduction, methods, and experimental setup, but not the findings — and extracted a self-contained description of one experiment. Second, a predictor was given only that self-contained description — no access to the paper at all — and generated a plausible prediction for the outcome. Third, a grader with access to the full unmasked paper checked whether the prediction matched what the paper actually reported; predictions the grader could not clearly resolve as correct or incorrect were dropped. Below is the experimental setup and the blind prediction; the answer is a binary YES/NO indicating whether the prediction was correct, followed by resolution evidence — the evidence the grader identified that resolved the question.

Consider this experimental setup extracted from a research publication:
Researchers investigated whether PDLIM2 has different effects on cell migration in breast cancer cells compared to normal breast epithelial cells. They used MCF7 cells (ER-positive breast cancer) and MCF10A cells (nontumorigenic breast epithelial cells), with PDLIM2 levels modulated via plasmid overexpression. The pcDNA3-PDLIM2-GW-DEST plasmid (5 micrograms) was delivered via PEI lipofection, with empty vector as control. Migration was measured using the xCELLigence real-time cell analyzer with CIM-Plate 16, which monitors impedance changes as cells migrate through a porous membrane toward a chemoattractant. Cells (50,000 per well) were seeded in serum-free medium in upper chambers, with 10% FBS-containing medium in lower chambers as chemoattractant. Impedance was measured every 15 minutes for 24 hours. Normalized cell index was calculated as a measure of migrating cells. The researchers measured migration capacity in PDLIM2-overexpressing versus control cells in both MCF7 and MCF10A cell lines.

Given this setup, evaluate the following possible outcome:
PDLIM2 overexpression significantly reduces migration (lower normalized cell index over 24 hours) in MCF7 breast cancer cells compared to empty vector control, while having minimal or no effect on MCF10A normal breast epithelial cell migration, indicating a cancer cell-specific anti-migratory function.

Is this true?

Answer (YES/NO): NO